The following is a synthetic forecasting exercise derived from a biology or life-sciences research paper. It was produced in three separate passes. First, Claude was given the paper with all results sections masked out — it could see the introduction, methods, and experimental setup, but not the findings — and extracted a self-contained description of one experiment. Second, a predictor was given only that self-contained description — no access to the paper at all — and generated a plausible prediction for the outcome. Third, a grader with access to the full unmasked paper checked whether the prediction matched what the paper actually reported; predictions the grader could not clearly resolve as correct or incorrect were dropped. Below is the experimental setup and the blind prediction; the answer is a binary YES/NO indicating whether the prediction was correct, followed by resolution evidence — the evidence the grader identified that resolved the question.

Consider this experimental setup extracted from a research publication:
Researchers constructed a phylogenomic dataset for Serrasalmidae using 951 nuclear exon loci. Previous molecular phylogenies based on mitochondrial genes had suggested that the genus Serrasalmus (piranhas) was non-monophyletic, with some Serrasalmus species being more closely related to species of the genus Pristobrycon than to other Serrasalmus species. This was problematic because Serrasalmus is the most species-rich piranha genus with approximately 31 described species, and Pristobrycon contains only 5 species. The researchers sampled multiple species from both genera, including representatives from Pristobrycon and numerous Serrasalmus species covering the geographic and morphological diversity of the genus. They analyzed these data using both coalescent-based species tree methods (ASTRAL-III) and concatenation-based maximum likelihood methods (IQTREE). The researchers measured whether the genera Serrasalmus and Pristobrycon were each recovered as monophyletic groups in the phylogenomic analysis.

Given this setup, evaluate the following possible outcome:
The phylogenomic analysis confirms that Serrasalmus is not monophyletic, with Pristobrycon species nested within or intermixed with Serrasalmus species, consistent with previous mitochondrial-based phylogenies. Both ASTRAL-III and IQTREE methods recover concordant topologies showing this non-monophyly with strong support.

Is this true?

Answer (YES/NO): YES